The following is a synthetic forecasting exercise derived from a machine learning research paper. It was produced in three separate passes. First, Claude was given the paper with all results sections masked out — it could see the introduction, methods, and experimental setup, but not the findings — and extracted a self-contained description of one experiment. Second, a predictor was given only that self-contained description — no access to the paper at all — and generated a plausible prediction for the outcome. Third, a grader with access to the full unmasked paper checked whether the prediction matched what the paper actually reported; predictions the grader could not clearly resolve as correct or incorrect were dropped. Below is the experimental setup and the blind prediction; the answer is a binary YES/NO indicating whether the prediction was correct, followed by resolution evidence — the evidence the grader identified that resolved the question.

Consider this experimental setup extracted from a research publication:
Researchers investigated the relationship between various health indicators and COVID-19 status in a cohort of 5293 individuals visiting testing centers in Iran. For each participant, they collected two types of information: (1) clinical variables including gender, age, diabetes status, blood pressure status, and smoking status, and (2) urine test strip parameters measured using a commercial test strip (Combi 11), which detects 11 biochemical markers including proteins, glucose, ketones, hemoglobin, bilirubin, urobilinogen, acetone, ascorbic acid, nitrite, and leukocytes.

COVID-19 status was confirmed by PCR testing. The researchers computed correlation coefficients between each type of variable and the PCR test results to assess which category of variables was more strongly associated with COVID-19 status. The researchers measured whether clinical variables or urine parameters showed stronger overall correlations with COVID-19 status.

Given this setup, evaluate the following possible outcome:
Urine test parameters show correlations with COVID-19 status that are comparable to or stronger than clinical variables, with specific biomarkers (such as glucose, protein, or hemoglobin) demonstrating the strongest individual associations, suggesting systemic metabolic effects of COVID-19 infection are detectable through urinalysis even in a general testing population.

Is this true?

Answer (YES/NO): NO